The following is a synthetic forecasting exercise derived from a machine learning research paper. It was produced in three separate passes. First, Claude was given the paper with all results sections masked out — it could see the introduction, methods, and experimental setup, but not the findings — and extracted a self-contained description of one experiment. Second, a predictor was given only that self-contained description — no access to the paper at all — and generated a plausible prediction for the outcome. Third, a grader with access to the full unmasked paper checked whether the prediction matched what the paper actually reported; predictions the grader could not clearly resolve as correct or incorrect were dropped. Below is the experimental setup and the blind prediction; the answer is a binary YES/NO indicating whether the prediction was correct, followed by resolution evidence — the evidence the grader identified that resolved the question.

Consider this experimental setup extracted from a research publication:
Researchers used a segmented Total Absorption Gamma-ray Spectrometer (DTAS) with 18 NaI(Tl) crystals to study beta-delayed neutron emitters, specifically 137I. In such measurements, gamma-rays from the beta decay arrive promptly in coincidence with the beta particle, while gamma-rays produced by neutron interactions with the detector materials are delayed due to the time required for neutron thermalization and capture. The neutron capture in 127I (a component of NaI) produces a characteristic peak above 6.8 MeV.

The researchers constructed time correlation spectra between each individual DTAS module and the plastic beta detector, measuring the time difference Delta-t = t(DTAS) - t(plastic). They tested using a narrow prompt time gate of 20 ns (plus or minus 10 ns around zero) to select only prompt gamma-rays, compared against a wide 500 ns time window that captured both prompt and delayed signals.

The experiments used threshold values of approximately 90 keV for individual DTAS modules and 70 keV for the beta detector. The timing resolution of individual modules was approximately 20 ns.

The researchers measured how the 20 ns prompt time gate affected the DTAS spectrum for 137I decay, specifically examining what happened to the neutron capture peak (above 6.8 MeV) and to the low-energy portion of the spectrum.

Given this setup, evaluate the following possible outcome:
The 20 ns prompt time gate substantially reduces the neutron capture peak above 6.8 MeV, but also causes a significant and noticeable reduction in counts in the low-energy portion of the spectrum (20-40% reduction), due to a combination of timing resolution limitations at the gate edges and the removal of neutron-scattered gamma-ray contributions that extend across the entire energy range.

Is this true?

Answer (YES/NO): NO